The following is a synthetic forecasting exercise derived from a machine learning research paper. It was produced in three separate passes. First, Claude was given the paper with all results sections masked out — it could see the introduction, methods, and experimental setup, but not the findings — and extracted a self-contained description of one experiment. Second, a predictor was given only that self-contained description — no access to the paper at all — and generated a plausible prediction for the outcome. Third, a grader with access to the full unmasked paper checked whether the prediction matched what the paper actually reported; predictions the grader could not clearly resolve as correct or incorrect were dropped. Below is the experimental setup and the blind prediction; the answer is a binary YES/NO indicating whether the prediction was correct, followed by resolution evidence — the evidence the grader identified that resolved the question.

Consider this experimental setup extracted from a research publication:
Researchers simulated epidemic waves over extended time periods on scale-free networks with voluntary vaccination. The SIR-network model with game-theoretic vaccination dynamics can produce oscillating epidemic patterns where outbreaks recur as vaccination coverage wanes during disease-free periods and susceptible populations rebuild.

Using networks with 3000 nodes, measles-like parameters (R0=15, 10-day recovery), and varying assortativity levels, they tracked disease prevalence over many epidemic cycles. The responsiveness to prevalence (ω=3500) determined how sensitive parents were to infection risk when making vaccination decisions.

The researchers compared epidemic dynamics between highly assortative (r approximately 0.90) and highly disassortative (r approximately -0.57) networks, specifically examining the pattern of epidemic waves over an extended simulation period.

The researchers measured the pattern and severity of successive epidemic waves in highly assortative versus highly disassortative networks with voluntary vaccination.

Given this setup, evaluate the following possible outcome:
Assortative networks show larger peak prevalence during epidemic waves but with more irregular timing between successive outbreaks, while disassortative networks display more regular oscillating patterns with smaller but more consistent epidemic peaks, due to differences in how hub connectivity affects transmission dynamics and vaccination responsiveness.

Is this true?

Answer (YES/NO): NO